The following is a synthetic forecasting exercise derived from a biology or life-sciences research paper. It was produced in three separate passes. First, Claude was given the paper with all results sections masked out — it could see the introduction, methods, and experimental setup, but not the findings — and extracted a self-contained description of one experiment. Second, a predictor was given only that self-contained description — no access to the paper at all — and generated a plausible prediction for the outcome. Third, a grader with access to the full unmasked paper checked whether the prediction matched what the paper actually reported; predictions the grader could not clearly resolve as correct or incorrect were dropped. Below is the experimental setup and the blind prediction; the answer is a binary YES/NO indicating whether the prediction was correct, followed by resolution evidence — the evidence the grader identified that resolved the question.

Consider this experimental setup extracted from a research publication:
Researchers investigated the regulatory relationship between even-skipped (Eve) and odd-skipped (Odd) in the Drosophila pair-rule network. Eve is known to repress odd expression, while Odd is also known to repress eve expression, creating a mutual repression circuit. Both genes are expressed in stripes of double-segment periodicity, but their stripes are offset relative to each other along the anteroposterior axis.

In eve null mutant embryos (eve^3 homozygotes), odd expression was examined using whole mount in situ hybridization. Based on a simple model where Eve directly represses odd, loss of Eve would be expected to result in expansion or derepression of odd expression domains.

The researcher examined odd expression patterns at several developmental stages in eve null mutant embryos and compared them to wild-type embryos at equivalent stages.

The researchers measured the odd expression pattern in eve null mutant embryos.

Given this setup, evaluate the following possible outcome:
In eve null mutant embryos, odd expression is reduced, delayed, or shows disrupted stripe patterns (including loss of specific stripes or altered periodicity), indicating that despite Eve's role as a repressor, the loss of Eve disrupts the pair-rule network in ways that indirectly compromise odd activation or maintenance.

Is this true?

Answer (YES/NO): NO